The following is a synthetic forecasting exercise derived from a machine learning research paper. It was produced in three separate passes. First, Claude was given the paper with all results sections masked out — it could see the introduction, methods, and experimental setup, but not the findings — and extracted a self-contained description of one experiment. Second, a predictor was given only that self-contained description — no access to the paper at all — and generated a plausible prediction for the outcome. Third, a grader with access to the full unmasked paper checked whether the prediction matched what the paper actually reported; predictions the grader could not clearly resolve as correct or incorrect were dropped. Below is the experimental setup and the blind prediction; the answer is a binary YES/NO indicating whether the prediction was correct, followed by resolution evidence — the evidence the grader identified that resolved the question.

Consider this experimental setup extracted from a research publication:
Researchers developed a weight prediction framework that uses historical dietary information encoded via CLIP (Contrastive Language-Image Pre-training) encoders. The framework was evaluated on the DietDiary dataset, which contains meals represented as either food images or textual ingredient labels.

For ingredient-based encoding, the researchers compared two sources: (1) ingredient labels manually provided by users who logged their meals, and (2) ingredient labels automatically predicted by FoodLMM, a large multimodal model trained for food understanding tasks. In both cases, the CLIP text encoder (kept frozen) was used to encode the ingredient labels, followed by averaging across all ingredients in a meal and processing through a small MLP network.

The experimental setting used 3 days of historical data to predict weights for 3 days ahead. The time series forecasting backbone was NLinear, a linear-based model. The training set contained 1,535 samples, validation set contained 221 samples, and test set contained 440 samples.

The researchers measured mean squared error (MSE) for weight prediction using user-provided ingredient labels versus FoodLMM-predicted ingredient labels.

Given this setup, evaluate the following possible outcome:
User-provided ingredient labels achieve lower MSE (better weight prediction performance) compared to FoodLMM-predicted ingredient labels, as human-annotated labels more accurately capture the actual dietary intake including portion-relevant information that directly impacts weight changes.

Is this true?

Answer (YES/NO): NO